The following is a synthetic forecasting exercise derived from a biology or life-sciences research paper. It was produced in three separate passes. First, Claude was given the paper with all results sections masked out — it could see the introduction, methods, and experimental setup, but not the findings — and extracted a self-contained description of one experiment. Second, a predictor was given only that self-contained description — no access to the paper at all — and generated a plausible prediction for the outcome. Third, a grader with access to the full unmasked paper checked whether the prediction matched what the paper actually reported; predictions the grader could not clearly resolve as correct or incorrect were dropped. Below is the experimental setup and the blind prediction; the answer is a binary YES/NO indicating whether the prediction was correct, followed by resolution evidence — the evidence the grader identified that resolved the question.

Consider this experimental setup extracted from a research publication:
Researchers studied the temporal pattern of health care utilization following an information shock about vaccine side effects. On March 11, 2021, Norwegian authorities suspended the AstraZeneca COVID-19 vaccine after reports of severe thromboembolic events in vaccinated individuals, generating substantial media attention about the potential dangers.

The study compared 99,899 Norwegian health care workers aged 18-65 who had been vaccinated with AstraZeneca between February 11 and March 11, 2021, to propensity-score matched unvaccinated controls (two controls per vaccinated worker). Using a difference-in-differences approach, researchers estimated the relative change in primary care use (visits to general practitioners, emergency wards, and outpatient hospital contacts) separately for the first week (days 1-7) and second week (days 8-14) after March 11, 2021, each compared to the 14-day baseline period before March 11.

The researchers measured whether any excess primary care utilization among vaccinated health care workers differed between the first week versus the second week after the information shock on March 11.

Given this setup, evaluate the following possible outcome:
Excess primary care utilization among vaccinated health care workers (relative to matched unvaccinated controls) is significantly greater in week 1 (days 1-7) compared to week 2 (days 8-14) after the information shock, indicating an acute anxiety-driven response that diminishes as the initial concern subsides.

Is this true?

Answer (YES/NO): NO